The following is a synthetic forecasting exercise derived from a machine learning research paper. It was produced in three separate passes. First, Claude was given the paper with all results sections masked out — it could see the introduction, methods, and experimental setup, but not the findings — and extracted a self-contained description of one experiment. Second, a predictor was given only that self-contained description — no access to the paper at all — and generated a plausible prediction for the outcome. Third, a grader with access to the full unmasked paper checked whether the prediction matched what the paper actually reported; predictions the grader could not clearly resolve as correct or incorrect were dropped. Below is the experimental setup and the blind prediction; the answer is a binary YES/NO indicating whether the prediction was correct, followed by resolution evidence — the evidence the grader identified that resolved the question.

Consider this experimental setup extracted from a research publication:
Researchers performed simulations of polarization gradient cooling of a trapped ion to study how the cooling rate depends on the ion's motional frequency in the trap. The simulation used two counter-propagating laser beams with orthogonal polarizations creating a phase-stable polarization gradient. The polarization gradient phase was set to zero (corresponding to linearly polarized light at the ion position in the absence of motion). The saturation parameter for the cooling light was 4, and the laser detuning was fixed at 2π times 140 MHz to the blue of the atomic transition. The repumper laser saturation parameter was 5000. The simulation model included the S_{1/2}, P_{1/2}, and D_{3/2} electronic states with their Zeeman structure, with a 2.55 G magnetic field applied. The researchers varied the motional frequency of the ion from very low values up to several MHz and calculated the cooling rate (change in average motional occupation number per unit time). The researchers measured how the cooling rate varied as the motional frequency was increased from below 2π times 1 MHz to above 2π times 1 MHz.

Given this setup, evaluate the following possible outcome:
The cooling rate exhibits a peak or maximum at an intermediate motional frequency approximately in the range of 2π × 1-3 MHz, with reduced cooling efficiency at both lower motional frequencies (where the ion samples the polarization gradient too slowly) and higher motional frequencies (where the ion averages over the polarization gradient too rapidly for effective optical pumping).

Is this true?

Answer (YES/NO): NO